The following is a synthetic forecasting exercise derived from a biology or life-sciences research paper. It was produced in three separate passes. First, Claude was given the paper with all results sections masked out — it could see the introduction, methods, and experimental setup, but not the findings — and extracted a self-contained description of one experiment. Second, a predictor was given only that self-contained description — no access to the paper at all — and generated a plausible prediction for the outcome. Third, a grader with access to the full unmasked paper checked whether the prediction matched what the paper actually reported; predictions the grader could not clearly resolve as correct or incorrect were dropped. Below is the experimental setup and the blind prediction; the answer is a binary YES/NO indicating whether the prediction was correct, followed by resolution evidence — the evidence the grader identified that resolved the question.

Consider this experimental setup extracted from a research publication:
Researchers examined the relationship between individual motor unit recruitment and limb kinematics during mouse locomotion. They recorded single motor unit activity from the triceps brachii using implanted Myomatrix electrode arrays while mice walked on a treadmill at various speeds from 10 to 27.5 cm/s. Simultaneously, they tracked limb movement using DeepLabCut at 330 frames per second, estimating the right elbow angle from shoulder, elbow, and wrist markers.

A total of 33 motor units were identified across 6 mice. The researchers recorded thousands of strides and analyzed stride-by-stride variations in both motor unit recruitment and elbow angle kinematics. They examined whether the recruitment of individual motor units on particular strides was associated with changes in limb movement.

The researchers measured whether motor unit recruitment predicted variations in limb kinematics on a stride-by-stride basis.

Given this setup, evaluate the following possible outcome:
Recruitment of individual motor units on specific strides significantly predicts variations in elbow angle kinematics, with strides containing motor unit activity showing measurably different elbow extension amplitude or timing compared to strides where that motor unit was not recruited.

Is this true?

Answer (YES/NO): YES